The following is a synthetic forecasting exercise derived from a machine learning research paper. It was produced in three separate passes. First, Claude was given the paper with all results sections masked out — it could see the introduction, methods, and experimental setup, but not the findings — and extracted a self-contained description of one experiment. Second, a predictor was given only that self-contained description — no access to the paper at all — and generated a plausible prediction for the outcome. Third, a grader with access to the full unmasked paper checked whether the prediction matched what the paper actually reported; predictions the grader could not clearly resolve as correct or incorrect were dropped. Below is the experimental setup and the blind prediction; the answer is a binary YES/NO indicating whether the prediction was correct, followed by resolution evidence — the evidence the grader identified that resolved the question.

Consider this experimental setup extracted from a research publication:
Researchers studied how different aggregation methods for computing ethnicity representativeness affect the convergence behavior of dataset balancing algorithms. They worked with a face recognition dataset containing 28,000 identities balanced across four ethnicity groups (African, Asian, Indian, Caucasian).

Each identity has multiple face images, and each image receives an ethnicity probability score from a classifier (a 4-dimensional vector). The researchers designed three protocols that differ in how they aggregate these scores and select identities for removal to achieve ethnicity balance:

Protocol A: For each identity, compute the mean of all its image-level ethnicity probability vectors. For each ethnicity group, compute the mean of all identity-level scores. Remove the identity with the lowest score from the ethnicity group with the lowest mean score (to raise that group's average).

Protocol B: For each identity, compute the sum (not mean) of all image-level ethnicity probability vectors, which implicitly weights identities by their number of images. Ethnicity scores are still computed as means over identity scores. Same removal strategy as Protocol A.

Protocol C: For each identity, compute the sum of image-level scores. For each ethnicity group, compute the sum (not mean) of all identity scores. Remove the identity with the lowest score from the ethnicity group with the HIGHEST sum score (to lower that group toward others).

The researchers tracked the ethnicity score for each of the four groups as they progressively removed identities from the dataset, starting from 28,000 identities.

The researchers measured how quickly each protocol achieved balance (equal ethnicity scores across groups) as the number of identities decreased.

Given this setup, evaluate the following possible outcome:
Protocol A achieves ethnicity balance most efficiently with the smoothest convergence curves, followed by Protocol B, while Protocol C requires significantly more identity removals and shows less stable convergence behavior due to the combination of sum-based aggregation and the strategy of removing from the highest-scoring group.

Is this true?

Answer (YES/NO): NO